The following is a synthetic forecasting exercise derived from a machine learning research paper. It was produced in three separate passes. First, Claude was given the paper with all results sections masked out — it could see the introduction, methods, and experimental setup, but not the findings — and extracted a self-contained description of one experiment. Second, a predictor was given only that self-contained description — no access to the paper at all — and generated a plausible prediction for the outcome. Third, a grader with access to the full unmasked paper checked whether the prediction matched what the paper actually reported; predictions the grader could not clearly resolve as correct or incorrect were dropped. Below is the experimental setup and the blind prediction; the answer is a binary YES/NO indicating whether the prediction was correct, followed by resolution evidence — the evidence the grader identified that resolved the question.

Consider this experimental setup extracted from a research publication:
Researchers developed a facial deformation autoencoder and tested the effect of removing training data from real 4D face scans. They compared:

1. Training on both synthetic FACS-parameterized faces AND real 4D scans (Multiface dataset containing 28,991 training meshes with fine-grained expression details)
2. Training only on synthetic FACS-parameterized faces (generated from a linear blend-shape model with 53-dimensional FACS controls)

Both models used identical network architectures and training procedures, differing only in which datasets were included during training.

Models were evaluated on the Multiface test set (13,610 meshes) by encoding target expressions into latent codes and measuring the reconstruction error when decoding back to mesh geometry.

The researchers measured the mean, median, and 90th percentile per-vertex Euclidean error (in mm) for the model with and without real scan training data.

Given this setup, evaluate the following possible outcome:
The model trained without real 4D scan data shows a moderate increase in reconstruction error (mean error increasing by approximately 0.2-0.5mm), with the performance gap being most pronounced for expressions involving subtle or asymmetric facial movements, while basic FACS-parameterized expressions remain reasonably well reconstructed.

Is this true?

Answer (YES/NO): NO